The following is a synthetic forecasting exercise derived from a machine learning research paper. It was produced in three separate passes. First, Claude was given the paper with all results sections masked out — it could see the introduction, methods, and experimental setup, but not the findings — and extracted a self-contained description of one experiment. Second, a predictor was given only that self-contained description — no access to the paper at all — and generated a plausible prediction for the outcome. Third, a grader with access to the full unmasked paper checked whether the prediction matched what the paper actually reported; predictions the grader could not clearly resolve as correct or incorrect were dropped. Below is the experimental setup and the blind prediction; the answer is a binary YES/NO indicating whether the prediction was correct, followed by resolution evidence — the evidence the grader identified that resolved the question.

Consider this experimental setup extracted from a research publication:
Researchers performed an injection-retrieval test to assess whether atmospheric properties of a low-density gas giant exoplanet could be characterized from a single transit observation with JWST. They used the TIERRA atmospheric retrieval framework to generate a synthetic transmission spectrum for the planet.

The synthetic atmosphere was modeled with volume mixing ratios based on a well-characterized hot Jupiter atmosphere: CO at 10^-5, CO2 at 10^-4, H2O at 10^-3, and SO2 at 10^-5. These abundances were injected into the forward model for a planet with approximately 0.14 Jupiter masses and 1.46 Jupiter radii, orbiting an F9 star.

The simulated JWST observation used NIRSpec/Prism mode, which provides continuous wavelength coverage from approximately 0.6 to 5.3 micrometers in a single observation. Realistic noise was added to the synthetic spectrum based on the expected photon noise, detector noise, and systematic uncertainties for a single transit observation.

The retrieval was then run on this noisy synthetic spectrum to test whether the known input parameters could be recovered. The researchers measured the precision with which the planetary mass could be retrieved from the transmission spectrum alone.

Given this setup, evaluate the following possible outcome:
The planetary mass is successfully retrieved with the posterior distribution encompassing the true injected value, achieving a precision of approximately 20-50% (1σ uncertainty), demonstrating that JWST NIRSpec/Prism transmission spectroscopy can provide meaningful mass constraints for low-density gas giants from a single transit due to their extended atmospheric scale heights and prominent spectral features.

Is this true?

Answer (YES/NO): NO